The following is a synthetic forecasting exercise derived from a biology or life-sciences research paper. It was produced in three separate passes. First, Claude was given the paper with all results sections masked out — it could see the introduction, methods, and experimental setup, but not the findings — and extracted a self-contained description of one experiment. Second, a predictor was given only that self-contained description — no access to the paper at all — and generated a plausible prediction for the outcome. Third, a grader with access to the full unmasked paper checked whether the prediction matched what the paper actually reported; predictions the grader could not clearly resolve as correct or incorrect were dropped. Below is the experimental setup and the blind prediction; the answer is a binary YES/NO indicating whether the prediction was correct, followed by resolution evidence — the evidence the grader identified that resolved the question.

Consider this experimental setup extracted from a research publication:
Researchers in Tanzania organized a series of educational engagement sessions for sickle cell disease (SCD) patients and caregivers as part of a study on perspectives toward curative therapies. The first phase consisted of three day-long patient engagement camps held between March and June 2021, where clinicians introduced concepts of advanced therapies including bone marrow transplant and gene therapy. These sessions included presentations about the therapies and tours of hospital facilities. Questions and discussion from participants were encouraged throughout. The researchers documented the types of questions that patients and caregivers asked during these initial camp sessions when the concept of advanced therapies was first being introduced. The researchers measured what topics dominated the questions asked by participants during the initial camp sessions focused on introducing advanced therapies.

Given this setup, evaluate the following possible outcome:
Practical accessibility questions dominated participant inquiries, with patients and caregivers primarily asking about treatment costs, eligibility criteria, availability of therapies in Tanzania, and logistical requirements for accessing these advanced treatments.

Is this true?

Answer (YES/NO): NO